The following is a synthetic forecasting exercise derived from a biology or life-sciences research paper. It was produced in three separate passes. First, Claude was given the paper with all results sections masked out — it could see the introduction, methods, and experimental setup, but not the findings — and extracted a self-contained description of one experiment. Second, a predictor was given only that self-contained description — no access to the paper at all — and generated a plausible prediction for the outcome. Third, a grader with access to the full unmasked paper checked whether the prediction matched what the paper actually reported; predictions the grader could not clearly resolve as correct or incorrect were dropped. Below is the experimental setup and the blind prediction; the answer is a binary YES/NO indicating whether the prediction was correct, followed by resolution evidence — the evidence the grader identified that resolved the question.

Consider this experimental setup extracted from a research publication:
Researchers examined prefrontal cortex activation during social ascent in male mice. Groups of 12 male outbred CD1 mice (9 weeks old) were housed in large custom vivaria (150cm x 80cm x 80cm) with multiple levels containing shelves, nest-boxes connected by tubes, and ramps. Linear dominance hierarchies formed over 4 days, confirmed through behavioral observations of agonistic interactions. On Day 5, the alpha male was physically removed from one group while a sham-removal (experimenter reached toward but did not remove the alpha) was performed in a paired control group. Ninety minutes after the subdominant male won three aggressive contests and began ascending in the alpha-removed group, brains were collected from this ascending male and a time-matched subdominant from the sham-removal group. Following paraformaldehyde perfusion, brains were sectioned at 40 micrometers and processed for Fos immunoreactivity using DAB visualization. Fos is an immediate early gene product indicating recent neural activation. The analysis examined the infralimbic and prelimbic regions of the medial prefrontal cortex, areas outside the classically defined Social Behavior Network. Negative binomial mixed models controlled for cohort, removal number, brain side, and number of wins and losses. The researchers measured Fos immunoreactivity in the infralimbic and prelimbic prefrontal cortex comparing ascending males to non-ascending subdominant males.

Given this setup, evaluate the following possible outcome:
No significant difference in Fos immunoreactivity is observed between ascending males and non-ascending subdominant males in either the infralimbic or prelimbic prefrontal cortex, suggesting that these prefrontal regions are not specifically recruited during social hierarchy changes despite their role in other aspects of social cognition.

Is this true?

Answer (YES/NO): NO